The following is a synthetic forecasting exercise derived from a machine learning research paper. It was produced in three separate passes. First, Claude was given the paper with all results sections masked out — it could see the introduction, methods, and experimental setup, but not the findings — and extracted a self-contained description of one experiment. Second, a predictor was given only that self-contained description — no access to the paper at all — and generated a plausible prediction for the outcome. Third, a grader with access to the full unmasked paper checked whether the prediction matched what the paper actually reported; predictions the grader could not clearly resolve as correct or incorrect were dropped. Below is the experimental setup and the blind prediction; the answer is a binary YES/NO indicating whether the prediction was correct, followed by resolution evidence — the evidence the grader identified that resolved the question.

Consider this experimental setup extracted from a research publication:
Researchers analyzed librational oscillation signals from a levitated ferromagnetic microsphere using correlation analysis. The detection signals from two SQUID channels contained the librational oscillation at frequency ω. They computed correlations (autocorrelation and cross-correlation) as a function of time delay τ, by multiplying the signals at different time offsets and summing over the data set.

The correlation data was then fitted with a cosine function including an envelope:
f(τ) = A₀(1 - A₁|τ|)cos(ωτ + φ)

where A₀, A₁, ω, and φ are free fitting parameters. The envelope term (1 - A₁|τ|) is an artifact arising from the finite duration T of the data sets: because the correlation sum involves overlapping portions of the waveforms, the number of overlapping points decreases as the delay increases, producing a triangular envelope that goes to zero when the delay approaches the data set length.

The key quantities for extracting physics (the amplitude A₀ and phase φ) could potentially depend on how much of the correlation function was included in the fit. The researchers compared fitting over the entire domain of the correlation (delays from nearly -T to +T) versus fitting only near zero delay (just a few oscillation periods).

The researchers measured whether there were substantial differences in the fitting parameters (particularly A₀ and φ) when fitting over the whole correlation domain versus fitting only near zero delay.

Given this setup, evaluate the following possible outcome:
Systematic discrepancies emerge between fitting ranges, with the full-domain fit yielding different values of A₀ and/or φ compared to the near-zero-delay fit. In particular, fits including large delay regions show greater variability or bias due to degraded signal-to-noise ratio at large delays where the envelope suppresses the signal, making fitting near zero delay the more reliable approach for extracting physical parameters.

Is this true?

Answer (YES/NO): NO